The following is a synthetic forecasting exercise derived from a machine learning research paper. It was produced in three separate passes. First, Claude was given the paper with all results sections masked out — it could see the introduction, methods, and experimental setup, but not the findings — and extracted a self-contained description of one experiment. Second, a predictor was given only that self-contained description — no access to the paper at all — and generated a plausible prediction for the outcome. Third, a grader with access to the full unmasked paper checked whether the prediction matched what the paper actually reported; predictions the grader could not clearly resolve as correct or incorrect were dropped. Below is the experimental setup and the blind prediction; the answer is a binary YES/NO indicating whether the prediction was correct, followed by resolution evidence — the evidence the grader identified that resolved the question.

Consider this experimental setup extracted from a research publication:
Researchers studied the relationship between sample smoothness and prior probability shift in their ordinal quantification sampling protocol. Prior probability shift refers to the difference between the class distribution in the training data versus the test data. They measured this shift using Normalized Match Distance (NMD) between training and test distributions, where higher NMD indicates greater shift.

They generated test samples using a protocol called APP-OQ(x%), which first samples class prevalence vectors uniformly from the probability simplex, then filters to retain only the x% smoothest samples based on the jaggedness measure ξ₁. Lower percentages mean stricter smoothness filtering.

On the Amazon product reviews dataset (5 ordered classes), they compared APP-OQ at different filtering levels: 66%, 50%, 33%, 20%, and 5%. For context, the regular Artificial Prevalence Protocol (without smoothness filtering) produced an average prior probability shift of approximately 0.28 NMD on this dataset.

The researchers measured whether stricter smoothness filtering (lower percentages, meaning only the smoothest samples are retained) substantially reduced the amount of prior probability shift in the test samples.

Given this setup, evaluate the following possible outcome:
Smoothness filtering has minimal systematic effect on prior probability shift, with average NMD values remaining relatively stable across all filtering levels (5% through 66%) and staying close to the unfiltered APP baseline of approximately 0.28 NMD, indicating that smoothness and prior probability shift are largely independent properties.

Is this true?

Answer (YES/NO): YES